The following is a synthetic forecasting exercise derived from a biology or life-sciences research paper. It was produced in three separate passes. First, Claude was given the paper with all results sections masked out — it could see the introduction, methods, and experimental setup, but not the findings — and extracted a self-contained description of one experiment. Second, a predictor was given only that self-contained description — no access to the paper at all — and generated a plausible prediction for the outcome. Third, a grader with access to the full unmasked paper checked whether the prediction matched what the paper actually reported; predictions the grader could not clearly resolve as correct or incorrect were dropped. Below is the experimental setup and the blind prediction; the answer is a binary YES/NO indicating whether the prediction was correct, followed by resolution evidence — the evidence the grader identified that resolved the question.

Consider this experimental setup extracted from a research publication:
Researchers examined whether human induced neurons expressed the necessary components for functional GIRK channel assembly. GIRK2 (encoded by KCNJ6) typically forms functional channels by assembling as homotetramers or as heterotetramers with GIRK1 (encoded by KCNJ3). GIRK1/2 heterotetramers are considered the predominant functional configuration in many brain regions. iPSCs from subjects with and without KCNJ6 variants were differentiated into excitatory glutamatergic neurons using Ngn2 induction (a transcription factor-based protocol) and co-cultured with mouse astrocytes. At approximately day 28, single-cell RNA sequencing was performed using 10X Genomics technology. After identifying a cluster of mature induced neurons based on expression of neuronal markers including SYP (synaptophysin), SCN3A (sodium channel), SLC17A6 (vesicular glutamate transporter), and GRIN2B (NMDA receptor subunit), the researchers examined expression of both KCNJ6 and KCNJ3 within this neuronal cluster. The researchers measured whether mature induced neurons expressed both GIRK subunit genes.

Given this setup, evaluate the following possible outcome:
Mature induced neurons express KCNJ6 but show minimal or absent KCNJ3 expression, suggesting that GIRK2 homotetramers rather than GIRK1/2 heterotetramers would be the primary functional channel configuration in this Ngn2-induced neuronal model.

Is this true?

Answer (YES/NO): NO